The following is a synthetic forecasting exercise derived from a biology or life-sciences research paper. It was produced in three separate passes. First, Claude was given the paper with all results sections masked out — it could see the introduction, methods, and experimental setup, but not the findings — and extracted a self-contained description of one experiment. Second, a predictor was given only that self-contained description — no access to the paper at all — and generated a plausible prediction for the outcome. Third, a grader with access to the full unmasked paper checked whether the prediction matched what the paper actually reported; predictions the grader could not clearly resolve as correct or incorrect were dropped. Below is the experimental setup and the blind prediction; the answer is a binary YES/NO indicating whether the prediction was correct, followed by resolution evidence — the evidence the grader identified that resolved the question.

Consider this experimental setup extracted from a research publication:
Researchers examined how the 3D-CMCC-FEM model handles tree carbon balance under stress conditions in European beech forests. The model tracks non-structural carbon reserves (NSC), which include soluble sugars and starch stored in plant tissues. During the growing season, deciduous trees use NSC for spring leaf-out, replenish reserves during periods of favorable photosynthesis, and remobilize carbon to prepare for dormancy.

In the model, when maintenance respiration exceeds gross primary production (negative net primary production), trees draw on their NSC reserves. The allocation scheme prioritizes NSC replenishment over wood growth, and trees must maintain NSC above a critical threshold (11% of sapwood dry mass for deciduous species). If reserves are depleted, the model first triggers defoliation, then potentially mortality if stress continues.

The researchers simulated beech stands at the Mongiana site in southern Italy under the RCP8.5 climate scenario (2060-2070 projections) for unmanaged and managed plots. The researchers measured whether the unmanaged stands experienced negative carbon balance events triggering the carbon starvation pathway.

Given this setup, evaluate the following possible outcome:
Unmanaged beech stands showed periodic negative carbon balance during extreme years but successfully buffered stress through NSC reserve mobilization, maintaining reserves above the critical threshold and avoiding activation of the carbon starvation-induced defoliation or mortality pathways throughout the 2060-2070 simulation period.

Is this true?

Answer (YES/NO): NO